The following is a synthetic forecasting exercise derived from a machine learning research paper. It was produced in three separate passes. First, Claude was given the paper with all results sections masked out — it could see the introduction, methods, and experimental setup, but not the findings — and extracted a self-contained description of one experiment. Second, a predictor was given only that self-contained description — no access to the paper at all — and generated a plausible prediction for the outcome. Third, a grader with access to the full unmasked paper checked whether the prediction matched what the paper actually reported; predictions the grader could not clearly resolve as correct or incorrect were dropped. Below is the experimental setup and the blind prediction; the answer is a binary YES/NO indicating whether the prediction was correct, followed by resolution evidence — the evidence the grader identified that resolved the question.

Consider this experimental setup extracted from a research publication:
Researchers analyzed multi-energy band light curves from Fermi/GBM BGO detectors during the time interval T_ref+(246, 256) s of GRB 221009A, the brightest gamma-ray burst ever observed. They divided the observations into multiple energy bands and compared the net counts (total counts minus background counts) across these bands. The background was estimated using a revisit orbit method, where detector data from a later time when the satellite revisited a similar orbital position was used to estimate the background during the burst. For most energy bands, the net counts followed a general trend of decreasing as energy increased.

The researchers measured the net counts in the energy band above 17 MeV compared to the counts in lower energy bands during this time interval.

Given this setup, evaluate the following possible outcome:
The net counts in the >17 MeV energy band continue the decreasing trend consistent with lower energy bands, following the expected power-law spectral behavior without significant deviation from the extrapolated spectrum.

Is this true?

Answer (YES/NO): NO